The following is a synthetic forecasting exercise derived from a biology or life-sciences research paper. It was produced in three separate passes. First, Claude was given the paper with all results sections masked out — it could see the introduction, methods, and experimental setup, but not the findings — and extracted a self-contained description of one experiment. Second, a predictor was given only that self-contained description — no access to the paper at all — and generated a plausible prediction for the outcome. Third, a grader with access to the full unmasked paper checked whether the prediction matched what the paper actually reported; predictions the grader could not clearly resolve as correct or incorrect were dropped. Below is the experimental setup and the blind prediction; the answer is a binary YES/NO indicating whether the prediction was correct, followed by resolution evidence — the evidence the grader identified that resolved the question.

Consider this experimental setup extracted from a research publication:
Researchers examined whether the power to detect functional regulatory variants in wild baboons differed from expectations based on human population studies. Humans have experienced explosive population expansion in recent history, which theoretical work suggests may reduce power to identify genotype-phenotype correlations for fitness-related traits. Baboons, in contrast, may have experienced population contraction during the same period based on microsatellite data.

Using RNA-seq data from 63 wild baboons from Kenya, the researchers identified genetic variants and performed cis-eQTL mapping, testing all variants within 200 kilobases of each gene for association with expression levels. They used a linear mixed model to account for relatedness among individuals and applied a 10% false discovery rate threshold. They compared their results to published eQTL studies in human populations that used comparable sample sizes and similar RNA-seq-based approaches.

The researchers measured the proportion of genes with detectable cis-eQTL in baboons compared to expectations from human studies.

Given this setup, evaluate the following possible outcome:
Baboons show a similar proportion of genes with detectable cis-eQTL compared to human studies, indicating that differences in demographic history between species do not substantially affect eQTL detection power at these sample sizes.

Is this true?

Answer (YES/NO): NO